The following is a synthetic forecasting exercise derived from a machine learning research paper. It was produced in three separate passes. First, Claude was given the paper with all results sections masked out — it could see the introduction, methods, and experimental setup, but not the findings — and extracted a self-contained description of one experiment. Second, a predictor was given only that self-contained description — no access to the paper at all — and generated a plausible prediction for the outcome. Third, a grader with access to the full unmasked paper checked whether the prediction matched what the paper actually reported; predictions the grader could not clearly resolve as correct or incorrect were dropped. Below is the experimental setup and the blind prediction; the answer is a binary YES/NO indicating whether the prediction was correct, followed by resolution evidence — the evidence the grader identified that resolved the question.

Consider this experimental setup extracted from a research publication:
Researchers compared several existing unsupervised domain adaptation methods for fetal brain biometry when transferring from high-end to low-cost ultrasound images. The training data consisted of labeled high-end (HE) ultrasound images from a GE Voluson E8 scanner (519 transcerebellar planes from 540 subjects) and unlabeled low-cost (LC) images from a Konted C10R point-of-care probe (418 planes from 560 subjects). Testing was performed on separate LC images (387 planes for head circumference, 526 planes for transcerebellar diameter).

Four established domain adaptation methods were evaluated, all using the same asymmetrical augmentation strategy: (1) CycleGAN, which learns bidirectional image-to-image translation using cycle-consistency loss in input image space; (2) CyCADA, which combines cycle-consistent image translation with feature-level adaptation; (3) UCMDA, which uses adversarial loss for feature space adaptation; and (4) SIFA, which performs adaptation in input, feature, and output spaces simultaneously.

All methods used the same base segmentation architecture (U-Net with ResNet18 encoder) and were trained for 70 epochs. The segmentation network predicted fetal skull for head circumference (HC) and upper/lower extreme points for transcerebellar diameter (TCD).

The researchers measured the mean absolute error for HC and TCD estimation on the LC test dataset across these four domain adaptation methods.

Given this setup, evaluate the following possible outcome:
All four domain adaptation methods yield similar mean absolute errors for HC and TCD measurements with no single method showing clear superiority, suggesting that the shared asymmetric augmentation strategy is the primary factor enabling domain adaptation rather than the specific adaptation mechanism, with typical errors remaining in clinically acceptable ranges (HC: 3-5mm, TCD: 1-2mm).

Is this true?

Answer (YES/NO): NO